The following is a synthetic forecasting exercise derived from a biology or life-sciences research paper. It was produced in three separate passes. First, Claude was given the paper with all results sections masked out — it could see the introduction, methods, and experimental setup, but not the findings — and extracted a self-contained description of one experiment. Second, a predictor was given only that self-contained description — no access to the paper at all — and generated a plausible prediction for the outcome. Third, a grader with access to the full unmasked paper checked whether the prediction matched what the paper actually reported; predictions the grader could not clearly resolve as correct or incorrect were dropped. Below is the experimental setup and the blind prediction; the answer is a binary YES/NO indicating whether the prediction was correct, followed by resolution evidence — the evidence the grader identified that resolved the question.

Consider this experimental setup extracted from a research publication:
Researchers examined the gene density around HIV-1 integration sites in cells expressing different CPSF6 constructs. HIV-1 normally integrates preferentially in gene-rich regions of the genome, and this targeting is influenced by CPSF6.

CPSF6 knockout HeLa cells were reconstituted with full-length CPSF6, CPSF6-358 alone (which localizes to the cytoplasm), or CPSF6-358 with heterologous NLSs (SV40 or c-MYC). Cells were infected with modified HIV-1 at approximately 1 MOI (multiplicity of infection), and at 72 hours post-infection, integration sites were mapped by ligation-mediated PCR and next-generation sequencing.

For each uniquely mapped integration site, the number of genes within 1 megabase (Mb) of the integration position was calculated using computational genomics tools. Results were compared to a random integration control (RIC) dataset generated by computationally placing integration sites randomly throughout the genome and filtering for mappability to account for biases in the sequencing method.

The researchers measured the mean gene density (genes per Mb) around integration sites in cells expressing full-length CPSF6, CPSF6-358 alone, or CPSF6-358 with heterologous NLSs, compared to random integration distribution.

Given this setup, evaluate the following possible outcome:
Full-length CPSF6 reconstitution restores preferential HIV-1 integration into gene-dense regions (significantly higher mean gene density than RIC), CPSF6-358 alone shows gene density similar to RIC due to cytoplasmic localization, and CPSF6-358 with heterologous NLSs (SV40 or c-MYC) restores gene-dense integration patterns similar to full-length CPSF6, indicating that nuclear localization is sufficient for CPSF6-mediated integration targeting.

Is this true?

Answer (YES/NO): NO